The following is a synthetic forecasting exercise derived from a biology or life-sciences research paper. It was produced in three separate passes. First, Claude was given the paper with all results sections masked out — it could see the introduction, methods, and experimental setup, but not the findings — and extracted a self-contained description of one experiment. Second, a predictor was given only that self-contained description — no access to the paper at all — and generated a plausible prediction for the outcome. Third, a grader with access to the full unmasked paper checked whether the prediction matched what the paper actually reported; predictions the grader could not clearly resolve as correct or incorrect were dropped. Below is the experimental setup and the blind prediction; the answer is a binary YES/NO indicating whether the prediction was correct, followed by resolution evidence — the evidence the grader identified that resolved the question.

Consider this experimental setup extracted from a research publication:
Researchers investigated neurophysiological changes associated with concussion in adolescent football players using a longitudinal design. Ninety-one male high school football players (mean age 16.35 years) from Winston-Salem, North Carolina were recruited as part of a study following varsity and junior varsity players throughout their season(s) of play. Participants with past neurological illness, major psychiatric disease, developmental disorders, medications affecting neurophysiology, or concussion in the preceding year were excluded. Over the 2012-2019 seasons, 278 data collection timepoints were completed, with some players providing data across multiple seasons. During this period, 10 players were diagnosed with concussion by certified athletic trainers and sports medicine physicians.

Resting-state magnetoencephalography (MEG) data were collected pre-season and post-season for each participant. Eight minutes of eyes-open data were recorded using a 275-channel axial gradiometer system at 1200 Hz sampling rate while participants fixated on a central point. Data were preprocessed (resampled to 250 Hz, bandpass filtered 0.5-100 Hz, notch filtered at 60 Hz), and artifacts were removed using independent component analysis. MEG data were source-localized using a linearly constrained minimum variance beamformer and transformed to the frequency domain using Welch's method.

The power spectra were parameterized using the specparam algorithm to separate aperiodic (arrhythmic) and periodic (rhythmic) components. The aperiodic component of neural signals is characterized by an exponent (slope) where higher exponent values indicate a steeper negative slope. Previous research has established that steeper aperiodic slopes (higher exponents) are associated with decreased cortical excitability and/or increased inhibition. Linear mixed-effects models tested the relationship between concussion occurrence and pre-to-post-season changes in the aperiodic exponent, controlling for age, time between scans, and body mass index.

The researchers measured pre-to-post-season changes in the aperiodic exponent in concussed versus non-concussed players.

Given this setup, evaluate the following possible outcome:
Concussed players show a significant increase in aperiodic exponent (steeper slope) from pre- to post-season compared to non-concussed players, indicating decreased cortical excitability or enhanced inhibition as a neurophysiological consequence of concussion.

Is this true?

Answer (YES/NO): YES